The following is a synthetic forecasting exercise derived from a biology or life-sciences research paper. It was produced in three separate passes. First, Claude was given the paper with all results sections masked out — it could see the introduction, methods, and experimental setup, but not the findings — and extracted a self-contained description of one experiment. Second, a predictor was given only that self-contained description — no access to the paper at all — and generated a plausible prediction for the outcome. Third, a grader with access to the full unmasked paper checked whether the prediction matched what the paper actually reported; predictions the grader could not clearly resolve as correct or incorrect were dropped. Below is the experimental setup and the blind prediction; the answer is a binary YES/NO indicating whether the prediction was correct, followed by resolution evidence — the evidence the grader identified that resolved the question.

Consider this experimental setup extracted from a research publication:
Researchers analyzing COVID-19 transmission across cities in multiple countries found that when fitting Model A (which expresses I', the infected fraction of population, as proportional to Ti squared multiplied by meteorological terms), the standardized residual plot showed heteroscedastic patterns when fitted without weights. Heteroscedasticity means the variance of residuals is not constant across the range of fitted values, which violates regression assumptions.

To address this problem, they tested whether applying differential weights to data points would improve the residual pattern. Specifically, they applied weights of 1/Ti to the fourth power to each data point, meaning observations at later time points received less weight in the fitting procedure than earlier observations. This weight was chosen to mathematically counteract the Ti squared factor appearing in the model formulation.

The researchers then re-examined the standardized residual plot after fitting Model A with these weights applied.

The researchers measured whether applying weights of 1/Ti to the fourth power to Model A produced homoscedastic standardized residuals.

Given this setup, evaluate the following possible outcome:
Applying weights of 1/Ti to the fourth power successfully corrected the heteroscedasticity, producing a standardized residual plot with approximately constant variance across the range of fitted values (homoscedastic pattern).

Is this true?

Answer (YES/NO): NO